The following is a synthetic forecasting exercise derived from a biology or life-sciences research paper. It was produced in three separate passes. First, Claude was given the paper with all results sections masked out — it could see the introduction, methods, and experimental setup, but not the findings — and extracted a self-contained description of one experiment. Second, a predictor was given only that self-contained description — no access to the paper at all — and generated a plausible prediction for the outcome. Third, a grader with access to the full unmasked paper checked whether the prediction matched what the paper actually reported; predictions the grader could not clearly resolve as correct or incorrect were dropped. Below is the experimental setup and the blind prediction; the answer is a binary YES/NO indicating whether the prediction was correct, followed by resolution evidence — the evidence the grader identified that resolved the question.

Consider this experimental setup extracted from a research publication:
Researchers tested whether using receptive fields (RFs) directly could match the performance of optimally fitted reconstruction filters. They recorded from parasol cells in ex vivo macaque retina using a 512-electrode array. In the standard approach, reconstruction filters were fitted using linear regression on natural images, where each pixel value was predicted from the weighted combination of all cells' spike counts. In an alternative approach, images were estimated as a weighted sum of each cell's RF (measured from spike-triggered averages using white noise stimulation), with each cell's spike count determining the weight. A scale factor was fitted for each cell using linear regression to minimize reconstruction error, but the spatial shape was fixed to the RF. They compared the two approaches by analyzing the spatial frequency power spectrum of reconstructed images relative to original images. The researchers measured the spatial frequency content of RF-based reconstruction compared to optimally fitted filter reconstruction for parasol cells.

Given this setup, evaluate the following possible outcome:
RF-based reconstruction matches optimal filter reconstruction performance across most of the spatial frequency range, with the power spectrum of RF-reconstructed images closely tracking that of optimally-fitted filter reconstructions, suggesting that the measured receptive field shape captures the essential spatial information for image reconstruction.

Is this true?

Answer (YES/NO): NO